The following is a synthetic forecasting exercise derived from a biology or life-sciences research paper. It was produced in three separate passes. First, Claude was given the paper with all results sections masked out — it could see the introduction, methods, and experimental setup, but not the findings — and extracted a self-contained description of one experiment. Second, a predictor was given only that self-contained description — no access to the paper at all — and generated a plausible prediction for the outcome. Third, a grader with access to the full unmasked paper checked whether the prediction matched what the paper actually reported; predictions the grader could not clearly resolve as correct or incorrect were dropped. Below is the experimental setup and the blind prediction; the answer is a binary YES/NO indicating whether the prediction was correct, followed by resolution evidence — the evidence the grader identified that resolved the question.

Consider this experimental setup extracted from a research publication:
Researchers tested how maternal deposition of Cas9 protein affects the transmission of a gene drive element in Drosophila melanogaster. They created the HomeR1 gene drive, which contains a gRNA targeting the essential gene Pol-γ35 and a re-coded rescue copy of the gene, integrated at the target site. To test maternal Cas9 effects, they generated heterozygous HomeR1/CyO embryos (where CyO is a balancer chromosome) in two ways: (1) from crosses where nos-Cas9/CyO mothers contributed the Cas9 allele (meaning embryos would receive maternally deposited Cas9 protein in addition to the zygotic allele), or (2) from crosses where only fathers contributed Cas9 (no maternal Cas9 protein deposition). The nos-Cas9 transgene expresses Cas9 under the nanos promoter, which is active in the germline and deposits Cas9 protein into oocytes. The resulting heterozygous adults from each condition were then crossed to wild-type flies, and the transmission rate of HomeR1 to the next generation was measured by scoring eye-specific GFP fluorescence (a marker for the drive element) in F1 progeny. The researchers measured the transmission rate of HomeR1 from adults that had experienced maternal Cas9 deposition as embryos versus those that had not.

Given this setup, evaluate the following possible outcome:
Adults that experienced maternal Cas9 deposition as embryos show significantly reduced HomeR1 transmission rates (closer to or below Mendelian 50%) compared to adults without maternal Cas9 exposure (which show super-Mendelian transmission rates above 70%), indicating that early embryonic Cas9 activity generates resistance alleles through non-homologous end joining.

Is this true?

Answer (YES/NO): NO